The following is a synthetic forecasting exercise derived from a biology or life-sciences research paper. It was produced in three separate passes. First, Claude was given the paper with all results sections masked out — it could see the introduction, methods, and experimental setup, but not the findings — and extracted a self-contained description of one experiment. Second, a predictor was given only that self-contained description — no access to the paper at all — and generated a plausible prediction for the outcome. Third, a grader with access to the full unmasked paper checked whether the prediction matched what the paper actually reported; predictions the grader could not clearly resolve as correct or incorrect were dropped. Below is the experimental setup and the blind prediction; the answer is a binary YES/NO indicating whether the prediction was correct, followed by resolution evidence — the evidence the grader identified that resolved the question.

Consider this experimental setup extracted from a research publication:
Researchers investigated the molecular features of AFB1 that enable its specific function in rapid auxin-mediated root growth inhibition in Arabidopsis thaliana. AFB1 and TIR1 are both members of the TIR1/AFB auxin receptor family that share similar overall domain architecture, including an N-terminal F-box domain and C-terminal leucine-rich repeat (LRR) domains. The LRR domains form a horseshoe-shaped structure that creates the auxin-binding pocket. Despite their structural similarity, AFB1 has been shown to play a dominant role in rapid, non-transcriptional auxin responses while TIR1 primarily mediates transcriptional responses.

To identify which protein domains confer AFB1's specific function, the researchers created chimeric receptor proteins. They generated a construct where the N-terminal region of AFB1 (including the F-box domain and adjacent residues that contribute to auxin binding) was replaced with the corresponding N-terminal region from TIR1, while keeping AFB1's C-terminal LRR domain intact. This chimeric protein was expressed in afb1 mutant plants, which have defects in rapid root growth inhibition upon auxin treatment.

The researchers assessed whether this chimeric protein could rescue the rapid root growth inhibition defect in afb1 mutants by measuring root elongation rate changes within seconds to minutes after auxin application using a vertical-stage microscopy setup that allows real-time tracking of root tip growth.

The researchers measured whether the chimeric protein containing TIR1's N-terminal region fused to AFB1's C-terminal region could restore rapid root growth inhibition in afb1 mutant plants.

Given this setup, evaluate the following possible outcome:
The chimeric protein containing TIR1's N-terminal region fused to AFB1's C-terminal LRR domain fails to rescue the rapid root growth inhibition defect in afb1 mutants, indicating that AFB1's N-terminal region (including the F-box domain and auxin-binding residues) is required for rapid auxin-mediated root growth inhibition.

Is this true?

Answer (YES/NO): YES